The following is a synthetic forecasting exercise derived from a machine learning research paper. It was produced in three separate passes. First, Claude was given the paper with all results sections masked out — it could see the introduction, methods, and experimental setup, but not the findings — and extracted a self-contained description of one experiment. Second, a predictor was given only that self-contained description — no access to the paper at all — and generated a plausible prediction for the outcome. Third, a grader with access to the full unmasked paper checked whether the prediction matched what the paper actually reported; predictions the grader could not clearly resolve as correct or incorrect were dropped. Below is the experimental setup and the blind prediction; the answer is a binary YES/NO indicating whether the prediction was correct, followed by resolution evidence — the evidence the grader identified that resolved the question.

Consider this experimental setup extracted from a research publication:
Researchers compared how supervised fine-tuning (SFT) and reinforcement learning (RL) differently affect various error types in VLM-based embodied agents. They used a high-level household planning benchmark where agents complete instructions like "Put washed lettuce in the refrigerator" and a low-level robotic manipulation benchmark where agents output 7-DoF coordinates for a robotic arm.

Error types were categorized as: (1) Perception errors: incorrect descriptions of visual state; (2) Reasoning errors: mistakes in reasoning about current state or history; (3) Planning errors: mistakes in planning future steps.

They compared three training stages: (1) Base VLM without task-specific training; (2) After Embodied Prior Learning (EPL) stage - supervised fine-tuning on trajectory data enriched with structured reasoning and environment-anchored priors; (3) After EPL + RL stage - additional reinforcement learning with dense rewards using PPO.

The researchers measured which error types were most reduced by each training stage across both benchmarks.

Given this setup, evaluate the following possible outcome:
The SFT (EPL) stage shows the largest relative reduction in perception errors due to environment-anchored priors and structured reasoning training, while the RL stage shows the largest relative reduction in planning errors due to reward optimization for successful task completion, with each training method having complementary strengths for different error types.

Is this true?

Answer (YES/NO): NO